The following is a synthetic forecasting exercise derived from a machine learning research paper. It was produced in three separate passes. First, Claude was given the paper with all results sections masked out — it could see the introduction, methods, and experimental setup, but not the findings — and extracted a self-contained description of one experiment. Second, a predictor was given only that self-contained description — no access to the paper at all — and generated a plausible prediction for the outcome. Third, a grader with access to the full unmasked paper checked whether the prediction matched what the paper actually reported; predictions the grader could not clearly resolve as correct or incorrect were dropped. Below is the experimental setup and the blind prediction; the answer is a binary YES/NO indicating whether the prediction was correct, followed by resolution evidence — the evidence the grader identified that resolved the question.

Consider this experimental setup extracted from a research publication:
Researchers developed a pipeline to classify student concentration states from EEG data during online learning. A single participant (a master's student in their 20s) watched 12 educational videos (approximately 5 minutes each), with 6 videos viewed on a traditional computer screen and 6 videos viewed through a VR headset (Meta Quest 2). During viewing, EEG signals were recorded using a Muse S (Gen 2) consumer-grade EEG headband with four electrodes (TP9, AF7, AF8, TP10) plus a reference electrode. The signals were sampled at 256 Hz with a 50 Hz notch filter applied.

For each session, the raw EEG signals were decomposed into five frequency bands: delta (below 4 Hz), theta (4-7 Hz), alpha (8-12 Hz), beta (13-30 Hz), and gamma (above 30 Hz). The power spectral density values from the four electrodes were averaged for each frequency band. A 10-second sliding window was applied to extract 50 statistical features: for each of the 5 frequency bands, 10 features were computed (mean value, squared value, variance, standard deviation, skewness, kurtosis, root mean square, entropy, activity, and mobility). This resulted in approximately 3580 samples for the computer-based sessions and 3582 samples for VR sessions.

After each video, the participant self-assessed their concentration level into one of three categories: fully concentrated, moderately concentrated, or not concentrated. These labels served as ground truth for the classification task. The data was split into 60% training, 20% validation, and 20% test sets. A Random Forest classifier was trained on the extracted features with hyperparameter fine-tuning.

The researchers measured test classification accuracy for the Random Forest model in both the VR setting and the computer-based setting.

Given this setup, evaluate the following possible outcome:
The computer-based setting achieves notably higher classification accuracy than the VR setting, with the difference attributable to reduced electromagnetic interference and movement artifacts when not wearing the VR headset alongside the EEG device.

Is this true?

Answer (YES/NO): NO